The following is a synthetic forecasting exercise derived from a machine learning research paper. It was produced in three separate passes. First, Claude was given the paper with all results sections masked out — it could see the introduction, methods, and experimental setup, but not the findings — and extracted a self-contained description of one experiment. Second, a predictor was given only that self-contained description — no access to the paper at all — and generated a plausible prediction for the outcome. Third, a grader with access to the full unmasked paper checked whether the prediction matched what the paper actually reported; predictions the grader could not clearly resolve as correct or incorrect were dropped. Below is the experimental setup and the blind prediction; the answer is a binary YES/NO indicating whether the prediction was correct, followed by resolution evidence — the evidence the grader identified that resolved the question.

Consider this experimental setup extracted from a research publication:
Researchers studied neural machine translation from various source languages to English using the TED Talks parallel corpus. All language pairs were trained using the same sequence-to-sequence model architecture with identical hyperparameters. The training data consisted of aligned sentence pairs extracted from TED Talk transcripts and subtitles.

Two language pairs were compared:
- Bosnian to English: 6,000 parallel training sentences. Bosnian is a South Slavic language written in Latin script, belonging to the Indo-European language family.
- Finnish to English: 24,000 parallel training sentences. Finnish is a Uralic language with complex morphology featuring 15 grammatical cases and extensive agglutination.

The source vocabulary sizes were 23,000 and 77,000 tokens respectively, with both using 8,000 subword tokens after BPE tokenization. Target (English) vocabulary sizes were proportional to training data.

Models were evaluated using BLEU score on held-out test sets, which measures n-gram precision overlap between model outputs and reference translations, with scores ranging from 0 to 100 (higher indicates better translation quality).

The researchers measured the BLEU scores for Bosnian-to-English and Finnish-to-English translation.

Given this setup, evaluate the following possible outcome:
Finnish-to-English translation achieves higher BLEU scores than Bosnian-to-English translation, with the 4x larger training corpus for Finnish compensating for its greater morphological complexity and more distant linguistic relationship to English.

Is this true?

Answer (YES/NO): NO